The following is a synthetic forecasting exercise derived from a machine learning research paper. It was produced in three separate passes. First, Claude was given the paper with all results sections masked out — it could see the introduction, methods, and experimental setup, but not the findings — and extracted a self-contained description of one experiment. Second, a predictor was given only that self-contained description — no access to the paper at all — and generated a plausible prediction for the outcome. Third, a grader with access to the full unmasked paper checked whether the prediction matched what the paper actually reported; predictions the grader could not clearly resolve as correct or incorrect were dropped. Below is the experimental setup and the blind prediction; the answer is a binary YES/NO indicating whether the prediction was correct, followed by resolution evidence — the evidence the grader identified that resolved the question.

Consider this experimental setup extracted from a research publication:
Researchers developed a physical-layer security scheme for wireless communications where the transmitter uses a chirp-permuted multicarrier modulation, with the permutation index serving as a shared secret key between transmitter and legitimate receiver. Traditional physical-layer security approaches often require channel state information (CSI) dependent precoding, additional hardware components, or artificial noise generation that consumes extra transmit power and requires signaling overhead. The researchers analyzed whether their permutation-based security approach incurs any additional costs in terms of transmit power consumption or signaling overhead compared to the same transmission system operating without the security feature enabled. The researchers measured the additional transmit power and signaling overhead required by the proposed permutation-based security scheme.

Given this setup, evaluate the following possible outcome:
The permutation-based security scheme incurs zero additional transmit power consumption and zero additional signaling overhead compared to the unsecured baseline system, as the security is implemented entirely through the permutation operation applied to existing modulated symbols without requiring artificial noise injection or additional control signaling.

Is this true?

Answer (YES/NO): YES